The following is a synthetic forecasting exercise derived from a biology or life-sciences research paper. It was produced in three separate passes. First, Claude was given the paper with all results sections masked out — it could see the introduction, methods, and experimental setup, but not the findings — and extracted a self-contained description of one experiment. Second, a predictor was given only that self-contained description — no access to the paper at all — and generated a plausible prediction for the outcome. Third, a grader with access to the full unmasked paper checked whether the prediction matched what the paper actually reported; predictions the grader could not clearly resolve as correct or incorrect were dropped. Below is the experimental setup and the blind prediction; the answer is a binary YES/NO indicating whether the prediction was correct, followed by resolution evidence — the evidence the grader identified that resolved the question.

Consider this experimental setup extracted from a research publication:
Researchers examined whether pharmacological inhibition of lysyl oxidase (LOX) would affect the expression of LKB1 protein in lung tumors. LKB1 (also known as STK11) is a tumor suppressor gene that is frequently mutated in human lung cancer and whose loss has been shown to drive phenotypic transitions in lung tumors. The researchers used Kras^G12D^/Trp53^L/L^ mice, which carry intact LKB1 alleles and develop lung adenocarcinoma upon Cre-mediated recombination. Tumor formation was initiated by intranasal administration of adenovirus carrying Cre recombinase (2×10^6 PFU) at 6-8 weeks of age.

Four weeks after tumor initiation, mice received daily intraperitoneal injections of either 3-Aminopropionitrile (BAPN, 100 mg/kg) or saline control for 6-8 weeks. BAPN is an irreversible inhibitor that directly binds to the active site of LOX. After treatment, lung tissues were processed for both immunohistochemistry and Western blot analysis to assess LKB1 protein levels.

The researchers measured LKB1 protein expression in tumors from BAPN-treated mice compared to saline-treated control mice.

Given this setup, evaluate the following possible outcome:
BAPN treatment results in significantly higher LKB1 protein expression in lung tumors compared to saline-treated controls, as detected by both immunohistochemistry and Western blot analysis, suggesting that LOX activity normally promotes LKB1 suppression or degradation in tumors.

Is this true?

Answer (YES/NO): NO